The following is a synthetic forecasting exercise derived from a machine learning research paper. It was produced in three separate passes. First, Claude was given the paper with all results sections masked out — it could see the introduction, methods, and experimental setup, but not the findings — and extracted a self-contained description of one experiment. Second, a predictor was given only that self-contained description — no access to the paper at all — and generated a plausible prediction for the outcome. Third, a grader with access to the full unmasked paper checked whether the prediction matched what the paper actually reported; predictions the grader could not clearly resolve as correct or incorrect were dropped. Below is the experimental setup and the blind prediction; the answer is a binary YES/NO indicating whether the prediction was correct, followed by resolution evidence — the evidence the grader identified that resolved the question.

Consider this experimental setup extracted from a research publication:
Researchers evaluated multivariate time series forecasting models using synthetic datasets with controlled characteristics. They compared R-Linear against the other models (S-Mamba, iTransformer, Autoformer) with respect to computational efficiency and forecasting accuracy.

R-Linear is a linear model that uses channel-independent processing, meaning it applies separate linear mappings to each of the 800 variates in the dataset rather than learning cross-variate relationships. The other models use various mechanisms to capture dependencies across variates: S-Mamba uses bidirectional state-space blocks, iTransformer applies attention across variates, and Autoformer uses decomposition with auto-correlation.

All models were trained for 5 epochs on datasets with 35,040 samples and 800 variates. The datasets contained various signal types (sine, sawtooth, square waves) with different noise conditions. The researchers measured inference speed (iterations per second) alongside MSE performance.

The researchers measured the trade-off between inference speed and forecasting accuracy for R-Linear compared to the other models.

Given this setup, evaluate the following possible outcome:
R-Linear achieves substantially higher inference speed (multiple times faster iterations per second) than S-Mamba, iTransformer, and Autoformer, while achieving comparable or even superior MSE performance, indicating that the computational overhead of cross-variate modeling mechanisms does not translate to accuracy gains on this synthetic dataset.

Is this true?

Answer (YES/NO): NO